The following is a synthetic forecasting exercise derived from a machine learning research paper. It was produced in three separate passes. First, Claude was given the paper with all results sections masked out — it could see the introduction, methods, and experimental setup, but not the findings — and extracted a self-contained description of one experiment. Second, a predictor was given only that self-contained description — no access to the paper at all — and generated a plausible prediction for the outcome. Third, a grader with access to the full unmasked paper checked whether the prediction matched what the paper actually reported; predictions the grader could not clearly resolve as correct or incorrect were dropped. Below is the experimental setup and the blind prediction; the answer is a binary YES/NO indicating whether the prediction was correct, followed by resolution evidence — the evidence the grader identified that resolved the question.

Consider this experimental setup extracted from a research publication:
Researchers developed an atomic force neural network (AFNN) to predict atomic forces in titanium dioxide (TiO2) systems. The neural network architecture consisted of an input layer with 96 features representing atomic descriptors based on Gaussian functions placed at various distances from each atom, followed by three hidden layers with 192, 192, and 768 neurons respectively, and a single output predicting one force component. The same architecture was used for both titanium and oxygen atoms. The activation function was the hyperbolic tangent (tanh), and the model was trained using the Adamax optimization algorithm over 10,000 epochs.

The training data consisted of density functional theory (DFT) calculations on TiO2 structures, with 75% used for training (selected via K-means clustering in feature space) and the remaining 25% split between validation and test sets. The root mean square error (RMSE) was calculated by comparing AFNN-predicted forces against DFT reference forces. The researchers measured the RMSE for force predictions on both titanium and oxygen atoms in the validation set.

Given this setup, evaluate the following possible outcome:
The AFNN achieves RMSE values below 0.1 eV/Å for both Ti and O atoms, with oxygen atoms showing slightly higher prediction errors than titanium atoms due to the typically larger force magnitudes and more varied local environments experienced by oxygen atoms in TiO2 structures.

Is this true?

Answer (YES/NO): NO